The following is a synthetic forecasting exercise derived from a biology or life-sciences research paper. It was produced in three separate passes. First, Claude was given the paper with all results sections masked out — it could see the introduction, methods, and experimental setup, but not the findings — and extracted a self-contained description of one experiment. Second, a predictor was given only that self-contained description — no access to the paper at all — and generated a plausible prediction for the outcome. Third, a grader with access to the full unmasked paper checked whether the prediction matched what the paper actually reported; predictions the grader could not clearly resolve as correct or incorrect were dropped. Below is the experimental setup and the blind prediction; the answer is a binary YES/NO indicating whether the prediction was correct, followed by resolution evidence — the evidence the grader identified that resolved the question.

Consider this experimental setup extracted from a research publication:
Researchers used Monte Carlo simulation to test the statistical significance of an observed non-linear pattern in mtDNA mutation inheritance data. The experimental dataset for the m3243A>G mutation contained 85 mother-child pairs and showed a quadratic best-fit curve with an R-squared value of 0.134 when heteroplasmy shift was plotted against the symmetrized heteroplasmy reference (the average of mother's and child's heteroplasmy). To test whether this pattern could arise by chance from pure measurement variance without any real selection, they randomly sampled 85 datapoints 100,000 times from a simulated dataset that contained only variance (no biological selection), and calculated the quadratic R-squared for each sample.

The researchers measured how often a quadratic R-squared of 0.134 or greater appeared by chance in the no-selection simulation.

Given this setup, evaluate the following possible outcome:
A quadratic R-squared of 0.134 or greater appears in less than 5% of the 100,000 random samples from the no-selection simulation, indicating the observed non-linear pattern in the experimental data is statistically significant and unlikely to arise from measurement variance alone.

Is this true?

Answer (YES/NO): YES